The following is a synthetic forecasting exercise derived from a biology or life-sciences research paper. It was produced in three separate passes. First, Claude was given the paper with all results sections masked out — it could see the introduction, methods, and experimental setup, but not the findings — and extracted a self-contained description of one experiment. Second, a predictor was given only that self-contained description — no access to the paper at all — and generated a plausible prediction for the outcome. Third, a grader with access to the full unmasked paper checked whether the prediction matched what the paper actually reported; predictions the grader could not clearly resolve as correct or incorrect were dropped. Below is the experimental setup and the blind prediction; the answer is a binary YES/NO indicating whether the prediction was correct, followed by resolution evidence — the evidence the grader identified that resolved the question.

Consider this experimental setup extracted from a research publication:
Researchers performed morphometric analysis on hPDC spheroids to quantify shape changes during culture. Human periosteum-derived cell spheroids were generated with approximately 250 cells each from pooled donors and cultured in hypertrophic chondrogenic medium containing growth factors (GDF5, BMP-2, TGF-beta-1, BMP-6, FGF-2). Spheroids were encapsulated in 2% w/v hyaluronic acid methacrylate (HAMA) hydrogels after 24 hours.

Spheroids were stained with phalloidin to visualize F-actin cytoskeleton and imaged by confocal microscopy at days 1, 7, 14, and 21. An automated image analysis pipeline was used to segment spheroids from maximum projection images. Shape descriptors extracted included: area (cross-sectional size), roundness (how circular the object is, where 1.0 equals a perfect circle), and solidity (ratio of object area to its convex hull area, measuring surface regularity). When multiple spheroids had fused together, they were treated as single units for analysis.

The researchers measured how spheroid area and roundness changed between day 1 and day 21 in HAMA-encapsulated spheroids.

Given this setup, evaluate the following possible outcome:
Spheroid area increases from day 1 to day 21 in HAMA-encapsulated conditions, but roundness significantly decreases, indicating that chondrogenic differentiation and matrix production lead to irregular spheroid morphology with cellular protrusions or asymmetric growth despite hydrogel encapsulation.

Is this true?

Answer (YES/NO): NO